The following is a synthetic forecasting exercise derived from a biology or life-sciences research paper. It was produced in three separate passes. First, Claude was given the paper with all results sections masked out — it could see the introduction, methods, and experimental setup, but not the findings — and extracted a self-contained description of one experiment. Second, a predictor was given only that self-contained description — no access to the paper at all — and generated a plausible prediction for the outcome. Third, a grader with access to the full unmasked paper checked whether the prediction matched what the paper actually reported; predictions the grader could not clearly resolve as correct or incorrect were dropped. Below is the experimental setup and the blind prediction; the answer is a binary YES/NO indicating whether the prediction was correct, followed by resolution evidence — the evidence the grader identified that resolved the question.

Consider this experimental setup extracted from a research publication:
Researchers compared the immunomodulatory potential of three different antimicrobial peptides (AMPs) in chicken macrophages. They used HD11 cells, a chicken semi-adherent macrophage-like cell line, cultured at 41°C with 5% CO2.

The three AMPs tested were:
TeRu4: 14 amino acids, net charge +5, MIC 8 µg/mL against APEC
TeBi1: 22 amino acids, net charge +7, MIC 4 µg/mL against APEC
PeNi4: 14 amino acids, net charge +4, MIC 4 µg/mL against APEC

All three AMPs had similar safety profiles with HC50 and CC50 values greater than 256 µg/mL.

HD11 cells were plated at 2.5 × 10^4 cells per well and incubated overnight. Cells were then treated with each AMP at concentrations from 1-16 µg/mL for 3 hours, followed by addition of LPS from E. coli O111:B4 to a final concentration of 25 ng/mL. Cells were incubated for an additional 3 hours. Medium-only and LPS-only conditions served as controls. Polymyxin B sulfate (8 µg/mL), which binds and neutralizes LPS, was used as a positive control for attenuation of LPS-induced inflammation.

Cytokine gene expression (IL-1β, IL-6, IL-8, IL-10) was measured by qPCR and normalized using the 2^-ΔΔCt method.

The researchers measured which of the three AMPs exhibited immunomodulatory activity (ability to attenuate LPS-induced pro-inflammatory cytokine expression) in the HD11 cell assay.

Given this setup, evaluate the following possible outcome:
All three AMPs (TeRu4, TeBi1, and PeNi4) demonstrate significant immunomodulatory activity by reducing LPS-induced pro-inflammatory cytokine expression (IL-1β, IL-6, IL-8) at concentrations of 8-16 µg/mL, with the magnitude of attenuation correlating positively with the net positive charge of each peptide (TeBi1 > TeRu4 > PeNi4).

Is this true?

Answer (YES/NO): NO